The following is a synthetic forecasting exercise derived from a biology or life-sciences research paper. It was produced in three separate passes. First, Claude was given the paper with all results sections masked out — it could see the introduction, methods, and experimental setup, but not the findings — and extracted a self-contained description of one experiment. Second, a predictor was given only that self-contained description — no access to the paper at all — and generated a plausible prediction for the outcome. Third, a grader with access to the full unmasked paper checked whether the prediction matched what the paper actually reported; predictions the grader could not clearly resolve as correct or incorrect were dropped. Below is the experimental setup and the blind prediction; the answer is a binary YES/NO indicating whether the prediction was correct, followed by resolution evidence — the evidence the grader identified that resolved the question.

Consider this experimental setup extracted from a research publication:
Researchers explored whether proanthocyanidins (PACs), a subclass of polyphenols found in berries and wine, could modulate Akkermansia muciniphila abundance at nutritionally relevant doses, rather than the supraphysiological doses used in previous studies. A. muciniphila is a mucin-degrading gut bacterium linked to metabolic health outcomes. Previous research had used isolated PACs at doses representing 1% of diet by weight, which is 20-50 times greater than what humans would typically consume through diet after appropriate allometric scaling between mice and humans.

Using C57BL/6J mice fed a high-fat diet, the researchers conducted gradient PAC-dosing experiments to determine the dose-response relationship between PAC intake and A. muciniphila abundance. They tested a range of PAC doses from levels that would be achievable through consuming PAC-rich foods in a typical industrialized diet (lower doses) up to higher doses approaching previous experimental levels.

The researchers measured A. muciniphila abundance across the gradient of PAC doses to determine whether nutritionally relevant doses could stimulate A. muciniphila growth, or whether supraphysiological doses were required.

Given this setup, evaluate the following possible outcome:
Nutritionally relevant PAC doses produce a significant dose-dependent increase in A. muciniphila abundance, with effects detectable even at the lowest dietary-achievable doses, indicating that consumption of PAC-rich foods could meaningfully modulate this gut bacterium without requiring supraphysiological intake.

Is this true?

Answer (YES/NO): NO